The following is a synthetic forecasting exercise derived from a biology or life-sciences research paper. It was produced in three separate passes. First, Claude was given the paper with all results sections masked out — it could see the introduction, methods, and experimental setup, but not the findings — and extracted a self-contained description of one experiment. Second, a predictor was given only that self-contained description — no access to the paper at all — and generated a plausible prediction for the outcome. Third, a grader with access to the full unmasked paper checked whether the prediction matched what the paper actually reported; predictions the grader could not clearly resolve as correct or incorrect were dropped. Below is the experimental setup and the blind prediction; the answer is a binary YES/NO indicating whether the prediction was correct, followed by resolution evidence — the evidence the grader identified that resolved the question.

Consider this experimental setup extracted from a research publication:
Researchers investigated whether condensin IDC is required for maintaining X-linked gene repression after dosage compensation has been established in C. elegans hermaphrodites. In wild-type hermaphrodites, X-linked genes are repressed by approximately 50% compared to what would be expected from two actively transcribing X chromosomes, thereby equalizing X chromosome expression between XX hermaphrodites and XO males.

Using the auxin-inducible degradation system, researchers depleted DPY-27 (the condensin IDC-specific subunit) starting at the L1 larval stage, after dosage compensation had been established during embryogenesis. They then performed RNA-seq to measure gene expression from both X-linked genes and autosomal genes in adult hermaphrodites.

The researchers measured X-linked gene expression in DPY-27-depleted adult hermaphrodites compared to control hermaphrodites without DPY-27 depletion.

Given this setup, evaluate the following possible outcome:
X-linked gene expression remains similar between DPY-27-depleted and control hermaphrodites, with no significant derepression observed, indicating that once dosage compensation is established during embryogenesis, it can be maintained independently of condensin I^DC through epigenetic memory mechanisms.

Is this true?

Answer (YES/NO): NO